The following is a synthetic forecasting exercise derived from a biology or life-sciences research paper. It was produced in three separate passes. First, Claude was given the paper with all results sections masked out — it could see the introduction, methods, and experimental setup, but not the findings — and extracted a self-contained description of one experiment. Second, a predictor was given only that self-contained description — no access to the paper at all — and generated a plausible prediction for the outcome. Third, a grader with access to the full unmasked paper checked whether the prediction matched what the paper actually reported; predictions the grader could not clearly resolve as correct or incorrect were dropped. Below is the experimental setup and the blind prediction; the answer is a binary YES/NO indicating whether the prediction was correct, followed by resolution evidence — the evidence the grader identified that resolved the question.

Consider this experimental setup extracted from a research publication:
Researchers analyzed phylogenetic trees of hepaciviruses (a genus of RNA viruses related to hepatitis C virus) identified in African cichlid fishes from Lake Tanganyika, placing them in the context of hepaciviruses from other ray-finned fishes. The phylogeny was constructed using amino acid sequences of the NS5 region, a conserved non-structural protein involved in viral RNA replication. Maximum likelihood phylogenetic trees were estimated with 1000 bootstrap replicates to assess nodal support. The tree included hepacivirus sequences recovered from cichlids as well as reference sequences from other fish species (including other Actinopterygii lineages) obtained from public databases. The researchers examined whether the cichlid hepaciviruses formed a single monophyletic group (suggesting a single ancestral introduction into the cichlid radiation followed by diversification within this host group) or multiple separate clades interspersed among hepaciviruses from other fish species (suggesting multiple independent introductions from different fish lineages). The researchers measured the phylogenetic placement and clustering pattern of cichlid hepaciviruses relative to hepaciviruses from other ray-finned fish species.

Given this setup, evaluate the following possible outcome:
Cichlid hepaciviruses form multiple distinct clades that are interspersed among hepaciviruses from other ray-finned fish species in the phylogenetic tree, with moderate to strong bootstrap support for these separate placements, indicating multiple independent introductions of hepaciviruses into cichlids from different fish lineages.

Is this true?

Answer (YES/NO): NO